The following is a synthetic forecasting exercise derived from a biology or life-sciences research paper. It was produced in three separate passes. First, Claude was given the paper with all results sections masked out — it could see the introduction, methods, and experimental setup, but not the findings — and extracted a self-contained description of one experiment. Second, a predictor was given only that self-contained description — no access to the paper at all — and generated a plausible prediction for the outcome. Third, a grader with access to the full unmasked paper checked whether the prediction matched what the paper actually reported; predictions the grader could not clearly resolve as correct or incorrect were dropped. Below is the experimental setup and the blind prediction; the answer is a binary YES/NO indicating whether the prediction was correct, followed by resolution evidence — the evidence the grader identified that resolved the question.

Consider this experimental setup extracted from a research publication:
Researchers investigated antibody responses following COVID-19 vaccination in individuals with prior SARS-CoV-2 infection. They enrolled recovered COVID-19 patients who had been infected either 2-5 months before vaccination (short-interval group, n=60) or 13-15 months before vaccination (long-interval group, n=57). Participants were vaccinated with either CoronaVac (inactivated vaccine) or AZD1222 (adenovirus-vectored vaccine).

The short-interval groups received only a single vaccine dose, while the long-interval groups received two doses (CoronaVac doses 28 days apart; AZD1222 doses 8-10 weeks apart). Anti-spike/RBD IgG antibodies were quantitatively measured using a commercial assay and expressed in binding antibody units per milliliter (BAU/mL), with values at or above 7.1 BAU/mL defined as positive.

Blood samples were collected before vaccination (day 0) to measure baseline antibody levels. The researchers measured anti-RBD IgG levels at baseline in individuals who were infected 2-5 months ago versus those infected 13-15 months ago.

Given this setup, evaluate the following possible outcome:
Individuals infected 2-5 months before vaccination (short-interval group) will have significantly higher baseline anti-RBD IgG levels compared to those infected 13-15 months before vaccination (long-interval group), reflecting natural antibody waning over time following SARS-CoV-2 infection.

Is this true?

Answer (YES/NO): YES